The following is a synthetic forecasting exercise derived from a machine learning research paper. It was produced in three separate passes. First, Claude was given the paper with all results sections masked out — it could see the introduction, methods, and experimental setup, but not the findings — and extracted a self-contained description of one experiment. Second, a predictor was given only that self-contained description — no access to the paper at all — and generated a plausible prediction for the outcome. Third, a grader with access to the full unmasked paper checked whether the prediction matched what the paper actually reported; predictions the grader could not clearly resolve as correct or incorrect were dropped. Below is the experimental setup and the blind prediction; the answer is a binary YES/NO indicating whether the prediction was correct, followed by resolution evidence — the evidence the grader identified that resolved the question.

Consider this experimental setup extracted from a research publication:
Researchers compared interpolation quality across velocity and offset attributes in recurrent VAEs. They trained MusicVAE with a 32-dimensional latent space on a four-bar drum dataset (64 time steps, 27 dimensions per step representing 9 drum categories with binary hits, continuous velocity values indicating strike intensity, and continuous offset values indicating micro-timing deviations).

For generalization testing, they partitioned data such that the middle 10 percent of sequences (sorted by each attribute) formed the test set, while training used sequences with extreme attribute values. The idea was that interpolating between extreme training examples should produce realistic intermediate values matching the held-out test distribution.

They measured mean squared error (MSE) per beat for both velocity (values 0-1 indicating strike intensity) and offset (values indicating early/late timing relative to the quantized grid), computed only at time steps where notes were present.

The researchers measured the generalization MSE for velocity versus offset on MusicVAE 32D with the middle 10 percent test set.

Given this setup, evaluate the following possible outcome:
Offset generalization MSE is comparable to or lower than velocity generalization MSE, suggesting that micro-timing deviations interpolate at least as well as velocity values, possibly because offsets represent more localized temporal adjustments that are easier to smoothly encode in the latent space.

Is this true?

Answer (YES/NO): YES